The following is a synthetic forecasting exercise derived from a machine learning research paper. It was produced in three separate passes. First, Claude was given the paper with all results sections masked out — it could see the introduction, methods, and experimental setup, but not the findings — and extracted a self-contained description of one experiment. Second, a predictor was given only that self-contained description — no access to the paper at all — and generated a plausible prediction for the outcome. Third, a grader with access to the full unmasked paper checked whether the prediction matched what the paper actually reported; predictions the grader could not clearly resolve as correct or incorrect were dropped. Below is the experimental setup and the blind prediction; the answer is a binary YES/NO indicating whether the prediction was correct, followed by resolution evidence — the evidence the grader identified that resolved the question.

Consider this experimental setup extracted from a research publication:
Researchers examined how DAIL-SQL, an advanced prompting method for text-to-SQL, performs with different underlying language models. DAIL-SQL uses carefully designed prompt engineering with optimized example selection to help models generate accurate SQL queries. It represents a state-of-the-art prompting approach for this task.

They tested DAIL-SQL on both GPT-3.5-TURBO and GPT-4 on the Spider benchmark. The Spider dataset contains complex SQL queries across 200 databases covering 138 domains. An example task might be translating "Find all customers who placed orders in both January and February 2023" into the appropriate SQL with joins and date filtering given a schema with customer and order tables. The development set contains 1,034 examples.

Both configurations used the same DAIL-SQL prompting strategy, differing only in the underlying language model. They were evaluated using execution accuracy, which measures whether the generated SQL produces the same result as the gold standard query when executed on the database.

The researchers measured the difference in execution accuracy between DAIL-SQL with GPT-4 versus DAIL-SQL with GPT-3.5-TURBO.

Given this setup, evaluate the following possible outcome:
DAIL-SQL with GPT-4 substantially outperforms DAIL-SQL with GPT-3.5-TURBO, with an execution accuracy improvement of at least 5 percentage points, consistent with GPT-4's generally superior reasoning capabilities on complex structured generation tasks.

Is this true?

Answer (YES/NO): NO